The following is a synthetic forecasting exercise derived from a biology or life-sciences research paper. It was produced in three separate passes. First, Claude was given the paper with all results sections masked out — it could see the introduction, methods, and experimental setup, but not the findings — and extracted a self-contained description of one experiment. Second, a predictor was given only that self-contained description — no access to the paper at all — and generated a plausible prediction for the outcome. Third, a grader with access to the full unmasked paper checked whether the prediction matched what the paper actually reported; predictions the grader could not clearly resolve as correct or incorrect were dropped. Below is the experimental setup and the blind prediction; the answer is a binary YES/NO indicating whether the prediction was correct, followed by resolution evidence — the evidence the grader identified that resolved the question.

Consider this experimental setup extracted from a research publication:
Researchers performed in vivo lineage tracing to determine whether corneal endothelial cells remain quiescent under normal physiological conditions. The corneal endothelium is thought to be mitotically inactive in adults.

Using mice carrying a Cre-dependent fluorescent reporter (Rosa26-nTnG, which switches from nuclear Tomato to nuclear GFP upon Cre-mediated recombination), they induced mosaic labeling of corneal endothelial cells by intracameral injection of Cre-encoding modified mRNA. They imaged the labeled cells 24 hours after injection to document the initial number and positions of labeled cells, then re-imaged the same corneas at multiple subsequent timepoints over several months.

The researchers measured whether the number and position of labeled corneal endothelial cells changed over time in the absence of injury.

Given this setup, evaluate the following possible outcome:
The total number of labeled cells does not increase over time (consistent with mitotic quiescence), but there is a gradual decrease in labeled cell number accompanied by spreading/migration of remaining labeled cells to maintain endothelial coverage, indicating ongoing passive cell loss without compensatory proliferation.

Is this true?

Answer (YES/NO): NO